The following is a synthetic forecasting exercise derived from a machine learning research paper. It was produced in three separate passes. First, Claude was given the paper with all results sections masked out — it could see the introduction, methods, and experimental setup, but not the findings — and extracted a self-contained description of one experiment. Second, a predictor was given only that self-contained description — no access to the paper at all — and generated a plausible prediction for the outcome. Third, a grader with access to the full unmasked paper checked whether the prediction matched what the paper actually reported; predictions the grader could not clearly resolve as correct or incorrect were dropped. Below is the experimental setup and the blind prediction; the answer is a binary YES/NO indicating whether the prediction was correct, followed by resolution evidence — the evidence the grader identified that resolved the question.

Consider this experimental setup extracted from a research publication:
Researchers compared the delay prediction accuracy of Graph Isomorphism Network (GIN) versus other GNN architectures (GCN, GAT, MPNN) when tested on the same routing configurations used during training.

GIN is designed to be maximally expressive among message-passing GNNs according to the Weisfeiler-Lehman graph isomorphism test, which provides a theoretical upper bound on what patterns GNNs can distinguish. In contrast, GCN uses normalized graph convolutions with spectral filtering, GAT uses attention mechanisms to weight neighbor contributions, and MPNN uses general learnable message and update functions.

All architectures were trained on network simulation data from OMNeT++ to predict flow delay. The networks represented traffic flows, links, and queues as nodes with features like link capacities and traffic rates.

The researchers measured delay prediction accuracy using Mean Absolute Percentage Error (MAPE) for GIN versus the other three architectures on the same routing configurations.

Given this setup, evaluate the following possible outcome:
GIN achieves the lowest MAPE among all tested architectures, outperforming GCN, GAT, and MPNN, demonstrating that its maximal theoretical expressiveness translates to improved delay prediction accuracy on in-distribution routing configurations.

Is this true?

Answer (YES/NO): NO